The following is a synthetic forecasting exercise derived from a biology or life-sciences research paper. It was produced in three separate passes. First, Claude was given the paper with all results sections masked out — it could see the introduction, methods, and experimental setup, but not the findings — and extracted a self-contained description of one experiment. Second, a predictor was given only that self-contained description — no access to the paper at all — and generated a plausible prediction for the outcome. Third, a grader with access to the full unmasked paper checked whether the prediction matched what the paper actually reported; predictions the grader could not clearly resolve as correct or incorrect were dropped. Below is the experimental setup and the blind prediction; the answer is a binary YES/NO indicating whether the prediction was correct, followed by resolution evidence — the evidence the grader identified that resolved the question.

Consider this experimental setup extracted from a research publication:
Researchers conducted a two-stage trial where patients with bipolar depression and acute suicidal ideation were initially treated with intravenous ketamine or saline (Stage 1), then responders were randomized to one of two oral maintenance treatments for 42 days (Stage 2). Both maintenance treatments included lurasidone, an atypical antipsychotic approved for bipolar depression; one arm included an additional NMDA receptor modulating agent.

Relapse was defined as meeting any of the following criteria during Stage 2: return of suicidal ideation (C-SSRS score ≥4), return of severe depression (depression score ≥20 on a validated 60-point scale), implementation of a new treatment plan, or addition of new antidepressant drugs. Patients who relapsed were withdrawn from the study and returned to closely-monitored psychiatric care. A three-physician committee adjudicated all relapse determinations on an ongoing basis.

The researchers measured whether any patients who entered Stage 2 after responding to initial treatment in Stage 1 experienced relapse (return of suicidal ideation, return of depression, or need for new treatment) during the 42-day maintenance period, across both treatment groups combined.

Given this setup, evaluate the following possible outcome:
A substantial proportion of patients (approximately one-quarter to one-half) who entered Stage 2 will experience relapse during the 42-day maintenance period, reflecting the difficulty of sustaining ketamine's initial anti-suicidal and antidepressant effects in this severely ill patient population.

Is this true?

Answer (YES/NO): NO